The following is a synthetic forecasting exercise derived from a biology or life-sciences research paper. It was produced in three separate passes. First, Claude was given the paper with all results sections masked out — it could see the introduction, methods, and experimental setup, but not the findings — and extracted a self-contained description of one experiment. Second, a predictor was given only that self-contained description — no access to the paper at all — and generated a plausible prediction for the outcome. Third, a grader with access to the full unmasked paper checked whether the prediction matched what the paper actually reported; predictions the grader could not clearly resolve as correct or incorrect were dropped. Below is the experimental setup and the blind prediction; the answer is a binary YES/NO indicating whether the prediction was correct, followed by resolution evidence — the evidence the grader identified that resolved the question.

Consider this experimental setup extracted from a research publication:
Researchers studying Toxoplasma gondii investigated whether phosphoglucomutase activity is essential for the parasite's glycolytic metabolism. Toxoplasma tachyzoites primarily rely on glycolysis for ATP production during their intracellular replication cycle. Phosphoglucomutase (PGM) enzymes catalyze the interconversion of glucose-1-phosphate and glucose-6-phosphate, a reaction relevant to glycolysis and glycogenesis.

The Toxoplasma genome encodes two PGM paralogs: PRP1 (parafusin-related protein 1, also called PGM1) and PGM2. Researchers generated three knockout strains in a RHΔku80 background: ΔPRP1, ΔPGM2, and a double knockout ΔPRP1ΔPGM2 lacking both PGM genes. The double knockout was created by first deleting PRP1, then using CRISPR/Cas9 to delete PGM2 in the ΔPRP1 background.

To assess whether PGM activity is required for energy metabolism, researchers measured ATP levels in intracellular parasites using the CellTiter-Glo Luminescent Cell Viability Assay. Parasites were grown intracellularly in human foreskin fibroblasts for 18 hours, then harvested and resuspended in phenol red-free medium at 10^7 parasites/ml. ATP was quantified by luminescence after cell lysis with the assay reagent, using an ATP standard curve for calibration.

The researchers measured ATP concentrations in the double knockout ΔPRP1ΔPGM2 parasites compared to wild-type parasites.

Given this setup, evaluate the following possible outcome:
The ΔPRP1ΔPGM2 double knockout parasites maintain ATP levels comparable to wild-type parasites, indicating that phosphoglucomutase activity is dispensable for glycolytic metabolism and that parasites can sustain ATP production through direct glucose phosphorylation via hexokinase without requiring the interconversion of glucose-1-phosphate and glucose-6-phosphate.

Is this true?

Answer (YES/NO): YES